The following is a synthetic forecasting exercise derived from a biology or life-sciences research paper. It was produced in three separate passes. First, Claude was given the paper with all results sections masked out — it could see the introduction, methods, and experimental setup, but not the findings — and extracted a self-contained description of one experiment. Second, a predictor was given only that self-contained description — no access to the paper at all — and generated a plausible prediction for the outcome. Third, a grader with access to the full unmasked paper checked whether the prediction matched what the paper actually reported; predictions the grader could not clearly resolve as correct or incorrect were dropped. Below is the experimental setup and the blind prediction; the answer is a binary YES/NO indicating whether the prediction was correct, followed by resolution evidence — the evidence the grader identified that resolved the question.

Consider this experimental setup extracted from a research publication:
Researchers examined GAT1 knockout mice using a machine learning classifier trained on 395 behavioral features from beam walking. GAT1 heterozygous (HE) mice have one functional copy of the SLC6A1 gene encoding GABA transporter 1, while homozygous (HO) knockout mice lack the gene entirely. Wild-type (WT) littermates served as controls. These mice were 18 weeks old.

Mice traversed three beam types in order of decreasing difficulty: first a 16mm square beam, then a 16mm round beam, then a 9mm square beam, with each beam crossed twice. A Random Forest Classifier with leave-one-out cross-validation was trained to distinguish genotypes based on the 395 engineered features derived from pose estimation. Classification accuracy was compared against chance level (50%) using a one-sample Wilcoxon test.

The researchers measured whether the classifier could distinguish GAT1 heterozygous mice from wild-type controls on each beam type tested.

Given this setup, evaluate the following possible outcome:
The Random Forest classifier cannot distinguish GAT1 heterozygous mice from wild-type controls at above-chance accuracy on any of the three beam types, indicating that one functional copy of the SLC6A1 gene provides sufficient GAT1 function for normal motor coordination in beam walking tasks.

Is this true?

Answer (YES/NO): NO